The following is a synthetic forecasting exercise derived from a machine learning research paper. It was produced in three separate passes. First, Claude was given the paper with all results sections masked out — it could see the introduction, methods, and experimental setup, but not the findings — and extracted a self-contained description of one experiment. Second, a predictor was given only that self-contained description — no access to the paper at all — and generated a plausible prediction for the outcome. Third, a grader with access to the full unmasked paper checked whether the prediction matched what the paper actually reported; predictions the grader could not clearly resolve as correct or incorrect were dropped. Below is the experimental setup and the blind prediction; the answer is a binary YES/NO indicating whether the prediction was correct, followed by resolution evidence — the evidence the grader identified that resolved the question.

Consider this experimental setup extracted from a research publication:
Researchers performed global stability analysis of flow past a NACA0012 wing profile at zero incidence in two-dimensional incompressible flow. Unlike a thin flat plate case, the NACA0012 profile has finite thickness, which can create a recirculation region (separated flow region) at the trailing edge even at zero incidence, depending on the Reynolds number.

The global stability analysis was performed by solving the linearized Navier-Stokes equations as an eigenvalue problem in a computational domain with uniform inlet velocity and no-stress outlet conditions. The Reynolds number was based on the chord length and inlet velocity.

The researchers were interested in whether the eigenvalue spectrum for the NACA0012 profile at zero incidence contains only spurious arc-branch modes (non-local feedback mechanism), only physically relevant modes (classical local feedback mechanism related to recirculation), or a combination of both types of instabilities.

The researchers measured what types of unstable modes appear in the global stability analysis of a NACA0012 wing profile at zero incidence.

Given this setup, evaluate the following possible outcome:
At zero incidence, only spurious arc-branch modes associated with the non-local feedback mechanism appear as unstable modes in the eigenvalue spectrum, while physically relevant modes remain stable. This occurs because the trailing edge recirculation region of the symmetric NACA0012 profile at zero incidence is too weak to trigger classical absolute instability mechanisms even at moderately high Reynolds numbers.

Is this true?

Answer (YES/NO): NO